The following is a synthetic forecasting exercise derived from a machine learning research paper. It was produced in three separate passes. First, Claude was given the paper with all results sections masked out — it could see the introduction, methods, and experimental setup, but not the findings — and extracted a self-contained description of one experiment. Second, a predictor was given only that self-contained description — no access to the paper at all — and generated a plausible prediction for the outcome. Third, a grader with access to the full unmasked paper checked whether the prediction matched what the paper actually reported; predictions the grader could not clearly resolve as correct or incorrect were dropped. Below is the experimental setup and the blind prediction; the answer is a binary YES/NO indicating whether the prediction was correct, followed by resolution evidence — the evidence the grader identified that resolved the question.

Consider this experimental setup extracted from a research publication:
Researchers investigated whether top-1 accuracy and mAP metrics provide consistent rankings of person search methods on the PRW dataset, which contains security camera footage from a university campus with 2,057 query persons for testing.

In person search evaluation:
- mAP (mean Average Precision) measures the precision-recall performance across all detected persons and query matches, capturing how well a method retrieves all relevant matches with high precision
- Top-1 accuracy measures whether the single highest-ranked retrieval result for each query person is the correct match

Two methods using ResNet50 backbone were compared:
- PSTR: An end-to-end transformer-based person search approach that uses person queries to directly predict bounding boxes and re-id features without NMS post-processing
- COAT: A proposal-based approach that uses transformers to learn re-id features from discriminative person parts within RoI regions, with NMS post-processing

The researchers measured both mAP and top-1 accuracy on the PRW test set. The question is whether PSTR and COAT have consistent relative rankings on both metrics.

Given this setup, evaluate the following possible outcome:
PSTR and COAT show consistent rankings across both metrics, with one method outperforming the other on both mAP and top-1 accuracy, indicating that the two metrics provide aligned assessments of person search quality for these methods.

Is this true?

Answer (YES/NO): NO